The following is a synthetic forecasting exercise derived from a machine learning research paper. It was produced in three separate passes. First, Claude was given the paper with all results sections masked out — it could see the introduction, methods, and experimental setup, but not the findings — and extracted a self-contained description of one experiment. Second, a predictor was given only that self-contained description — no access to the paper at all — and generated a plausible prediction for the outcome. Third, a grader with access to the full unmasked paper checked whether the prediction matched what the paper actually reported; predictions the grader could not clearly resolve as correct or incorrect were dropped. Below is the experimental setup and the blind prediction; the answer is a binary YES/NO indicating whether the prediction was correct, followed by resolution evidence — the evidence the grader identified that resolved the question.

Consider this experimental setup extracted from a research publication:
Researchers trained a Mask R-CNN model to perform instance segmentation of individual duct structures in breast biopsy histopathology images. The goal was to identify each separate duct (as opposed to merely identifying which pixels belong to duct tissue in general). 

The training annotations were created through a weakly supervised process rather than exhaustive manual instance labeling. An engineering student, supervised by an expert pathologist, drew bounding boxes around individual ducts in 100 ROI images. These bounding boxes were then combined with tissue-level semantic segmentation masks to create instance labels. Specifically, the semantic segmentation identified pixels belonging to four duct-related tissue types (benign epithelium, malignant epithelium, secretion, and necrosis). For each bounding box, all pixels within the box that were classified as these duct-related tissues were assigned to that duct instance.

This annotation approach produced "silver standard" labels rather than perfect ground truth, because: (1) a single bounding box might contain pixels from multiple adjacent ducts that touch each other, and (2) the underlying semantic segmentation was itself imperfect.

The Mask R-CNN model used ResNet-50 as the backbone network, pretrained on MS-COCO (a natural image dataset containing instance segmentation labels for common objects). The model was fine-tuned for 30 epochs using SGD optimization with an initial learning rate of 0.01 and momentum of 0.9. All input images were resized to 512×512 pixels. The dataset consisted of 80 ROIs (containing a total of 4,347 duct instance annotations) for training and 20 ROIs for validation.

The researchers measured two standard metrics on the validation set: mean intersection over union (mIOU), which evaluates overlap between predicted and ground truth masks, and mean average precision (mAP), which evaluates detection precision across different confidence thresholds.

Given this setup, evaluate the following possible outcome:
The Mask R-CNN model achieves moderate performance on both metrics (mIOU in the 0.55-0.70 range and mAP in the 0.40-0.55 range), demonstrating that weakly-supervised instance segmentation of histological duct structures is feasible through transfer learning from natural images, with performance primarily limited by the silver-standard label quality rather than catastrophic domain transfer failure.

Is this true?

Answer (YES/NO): NO